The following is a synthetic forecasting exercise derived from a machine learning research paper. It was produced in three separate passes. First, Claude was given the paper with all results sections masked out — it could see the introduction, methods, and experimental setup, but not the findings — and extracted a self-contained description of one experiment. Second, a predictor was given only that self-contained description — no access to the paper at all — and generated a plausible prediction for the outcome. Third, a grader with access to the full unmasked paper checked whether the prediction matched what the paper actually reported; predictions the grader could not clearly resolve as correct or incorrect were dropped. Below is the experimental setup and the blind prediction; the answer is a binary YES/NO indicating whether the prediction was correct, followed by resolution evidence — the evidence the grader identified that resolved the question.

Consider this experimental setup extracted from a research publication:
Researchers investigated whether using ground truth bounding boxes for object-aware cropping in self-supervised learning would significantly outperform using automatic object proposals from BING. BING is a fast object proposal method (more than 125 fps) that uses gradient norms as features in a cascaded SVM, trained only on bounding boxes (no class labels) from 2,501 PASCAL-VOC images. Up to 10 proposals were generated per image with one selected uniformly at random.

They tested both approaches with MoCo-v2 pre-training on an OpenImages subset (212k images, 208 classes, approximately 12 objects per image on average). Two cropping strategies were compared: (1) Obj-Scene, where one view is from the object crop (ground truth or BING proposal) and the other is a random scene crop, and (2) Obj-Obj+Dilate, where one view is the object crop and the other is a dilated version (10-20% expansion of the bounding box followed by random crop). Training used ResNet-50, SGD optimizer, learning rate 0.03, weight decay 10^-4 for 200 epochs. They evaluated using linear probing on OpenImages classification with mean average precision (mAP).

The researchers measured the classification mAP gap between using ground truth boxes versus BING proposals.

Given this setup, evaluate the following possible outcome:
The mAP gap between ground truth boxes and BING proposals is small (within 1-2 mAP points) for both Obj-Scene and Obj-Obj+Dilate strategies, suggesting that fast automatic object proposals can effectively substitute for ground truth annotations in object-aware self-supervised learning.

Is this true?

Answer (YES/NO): YES